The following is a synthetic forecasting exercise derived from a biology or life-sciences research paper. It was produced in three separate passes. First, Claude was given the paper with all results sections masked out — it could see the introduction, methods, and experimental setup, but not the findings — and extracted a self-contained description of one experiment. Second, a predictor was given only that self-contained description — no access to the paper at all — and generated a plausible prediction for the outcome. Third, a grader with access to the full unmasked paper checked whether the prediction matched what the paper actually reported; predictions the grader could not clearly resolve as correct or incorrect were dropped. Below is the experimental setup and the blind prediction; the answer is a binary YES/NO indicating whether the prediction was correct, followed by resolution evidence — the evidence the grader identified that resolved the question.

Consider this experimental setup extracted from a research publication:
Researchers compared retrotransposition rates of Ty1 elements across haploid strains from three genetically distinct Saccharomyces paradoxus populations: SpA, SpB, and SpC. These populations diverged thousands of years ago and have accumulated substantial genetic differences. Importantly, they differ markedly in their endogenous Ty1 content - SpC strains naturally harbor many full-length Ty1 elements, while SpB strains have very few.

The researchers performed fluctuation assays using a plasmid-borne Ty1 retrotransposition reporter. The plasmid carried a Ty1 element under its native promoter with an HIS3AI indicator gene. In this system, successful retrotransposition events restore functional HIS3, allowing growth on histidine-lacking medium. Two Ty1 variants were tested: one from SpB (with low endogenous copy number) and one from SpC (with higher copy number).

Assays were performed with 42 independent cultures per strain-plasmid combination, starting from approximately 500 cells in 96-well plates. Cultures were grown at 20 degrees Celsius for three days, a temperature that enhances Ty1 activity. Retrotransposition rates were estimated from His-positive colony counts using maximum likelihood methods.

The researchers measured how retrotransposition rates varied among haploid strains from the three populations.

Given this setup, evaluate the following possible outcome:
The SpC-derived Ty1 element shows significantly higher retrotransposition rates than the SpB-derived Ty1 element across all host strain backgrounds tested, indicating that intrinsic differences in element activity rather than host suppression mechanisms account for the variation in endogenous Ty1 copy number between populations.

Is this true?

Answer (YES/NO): NO